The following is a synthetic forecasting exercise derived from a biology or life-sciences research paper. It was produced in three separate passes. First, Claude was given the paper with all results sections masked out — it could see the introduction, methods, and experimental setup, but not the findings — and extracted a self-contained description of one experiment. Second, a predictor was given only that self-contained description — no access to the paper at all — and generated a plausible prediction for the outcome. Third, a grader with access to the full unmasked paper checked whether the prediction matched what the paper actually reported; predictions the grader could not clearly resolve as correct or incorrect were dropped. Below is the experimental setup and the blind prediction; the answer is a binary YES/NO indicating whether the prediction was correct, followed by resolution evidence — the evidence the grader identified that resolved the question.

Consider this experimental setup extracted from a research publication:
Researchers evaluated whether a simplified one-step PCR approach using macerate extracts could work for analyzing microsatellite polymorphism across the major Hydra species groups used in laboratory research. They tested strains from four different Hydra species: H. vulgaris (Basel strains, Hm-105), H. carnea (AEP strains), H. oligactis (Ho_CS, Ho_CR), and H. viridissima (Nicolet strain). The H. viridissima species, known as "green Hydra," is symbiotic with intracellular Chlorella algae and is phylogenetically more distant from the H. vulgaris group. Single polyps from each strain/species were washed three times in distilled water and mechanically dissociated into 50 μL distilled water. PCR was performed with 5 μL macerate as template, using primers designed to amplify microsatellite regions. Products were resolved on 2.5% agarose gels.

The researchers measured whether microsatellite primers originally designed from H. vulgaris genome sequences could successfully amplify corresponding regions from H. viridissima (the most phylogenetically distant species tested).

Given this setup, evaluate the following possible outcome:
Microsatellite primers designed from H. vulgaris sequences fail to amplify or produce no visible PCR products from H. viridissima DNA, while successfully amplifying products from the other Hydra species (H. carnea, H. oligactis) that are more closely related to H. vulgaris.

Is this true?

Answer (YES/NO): NO